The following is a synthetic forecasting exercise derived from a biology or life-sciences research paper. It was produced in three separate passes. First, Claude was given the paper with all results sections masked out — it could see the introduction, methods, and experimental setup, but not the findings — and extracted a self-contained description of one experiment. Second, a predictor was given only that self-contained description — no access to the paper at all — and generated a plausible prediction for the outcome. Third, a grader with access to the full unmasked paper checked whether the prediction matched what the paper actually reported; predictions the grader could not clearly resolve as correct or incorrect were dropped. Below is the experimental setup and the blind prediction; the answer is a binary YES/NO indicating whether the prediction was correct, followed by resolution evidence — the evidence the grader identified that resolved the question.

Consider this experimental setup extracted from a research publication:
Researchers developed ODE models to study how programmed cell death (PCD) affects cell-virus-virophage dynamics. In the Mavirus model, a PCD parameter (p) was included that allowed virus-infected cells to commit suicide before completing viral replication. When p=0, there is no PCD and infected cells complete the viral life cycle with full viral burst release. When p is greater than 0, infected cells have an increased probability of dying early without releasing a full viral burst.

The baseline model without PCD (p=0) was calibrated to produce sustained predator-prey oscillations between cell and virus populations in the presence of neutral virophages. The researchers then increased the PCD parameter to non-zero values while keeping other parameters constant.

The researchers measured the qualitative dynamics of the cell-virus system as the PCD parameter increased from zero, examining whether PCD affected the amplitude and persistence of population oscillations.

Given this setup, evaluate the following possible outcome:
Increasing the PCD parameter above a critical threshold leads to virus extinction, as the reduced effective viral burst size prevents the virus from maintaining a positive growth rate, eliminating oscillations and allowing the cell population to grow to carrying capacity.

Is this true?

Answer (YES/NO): YES